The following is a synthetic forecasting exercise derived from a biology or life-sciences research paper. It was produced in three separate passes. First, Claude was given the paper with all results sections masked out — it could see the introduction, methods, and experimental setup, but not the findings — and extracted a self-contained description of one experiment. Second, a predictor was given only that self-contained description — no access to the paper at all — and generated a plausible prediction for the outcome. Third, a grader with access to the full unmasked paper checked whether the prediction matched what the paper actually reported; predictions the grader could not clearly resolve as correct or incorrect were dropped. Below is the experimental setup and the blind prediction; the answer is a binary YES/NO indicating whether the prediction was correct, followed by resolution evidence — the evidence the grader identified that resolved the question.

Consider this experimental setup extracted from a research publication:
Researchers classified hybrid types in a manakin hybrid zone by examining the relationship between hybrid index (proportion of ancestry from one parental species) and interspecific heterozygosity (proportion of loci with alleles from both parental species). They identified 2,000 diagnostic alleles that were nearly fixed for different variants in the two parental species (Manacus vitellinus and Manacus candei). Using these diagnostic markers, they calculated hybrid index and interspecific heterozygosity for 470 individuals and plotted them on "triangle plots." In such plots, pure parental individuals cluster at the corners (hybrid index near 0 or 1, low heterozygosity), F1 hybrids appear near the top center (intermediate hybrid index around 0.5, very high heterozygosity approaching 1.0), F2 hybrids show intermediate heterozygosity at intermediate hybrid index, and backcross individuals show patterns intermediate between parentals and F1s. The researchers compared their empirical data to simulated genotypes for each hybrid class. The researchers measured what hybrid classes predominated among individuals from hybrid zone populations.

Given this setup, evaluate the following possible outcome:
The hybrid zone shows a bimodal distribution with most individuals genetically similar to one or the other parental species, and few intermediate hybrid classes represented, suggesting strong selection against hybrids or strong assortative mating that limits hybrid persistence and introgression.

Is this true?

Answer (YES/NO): NO